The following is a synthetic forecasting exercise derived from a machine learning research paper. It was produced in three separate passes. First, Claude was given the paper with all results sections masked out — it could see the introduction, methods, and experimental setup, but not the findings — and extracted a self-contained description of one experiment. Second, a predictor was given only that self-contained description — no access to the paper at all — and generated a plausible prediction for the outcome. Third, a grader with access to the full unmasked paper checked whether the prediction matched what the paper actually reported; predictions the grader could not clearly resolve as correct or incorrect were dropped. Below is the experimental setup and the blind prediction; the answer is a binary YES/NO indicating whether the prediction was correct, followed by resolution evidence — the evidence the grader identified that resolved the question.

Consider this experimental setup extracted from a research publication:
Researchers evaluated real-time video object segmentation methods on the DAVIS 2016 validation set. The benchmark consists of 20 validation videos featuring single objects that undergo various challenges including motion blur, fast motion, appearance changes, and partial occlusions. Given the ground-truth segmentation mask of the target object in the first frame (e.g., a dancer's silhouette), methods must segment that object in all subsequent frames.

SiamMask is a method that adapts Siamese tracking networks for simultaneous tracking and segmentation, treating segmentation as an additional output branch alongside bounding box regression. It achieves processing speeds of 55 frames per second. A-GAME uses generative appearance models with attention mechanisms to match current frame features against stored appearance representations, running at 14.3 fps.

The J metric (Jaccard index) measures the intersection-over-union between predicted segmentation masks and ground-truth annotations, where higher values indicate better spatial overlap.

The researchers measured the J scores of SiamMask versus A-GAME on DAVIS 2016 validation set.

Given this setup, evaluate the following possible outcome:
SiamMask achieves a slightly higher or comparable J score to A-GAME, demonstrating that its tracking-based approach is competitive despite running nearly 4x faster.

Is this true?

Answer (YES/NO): NO